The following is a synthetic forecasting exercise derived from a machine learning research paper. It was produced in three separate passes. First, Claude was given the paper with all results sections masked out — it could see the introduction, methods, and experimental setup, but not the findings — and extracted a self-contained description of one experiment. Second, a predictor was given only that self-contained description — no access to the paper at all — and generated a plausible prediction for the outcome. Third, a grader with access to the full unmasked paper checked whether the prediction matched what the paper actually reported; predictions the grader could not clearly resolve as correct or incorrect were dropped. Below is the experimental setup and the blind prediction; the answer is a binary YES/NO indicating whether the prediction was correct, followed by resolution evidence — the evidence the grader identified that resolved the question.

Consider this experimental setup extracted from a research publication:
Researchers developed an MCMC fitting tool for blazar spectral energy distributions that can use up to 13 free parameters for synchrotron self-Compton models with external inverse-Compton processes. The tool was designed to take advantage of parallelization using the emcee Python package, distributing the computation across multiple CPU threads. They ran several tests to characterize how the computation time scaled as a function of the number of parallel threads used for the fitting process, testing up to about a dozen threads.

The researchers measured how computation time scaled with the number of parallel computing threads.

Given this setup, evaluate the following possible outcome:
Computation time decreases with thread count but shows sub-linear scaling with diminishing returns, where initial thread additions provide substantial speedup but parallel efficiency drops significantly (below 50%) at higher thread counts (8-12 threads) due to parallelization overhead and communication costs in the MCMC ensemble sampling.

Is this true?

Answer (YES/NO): NO